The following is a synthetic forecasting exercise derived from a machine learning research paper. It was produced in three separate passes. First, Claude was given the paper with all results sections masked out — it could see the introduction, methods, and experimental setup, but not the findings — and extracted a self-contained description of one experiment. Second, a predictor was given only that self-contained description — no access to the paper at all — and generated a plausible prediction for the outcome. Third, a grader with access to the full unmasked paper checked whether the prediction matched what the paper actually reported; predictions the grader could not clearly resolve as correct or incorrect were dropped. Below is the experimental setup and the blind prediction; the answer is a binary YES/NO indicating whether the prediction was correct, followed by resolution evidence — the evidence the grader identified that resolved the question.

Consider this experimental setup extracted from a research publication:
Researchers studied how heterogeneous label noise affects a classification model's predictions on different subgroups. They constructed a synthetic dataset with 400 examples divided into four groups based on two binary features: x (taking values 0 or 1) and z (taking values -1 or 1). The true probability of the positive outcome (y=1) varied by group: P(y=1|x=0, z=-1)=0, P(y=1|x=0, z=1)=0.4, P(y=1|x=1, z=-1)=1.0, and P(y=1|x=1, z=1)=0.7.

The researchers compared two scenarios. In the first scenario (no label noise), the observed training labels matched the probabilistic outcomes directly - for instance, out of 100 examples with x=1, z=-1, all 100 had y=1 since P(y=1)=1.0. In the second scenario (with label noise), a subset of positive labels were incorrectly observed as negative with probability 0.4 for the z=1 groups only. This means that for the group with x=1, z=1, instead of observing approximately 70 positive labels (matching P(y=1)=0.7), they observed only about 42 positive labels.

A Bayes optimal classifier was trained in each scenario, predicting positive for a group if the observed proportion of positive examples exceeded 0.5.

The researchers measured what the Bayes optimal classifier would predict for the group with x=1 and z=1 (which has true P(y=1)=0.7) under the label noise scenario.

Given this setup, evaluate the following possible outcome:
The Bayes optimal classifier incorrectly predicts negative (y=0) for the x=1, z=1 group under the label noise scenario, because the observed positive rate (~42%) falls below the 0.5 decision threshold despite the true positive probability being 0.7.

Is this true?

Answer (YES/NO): YES